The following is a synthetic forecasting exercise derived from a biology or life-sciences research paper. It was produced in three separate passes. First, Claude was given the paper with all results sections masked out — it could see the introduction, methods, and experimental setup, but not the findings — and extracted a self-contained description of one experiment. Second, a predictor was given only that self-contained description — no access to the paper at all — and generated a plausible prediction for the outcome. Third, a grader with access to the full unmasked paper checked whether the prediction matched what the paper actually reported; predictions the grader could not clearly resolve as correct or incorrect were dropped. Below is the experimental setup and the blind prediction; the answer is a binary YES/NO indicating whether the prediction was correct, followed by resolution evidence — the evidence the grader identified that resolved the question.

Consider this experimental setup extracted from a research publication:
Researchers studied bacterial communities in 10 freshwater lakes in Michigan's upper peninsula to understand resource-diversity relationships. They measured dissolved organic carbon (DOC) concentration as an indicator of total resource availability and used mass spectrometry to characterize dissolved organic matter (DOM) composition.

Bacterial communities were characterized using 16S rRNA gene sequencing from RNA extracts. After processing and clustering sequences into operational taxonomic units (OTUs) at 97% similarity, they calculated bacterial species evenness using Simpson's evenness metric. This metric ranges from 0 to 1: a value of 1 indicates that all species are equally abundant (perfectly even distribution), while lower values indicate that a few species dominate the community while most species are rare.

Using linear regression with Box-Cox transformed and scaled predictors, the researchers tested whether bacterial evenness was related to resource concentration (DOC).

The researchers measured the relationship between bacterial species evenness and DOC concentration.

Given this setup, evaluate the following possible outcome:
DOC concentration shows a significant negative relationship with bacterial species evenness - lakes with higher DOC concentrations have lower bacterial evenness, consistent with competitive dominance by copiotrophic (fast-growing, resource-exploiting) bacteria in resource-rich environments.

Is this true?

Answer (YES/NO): YES